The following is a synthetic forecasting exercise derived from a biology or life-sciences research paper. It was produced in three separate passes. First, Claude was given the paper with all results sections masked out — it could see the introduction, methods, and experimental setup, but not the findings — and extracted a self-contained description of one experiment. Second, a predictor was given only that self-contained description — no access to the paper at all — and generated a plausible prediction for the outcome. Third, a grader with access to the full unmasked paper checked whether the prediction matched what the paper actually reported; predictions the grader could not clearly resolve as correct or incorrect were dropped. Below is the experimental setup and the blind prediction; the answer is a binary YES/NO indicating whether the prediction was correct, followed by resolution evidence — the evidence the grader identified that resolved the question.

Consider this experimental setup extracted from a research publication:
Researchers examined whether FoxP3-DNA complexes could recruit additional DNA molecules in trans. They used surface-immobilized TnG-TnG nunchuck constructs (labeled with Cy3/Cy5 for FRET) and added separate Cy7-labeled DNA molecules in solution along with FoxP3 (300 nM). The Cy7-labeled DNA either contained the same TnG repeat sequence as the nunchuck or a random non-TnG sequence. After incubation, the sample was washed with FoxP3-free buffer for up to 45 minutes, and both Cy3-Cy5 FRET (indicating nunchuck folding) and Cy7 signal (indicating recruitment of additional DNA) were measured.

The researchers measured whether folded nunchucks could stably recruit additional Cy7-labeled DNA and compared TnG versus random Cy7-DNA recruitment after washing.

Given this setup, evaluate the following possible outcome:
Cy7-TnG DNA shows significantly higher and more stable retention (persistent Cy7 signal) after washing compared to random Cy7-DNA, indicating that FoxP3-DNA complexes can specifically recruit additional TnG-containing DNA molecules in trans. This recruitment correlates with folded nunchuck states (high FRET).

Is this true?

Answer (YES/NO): YES